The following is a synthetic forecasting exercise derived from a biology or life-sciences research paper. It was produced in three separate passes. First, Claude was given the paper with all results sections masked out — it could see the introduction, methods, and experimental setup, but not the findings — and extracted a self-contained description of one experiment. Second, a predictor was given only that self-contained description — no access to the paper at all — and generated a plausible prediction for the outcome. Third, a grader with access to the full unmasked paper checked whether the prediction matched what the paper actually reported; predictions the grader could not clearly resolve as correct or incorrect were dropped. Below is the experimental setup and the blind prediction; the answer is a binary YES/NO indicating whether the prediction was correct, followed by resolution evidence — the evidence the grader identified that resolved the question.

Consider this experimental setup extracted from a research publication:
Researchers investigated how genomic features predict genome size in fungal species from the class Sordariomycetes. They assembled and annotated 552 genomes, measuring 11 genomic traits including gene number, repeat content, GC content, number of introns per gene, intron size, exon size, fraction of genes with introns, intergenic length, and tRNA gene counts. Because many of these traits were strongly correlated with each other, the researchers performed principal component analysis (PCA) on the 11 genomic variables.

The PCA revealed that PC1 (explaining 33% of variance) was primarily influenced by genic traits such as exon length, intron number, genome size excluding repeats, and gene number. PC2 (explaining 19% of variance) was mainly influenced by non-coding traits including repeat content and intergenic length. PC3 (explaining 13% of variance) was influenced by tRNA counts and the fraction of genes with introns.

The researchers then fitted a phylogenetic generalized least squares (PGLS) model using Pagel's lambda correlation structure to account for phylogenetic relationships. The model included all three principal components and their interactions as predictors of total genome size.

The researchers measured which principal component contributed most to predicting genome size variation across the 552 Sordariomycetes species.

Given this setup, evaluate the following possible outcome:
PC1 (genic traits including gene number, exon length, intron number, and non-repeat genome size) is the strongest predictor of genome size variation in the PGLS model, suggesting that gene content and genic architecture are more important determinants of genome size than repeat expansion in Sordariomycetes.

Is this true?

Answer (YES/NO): YES